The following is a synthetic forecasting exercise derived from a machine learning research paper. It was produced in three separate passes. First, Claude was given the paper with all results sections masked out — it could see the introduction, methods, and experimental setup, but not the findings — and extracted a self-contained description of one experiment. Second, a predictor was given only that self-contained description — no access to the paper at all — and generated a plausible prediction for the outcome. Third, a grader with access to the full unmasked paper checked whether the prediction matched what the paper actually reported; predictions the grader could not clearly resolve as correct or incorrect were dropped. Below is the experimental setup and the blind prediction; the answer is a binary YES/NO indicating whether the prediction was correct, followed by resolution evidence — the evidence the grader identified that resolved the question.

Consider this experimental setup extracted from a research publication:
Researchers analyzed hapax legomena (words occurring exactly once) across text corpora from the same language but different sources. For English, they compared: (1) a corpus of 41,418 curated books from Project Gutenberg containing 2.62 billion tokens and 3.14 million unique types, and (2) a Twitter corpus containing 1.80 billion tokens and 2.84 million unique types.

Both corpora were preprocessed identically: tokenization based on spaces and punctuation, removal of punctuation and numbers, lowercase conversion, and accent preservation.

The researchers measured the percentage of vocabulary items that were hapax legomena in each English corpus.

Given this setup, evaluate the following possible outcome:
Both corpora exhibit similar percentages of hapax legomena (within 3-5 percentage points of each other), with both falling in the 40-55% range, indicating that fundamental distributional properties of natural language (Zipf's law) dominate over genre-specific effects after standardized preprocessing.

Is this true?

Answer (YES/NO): NO